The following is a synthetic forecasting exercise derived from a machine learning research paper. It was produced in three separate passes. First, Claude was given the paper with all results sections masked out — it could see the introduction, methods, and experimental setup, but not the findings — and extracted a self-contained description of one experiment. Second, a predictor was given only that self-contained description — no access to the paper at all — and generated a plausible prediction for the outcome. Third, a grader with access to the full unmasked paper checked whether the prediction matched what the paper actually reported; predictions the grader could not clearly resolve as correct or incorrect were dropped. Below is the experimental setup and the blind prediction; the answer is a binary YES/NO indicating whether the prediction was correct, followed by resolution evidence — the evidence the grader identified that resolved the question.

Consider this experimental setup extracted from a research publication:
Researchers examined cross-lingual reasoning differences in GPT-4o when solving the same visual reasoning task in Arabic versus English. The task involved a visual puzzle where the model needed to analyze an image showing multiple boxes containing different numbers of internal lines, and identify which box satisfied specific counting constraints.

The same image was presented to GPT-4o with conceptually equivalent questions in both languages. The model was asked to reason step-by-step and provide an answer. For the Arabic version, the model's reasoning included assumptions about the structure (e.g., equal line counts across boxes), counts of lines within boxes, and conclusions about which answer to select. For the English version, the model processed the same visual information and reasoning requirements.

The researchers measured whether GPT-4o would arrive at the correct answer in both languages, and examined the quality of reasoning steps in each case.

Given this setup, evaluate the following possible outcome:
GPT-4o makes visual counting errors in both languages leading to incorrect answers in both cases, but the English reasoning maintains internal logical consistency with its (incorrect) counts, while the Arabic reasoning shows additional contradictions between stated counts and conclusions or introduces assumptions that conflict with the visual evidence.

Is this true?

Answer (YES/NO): NO